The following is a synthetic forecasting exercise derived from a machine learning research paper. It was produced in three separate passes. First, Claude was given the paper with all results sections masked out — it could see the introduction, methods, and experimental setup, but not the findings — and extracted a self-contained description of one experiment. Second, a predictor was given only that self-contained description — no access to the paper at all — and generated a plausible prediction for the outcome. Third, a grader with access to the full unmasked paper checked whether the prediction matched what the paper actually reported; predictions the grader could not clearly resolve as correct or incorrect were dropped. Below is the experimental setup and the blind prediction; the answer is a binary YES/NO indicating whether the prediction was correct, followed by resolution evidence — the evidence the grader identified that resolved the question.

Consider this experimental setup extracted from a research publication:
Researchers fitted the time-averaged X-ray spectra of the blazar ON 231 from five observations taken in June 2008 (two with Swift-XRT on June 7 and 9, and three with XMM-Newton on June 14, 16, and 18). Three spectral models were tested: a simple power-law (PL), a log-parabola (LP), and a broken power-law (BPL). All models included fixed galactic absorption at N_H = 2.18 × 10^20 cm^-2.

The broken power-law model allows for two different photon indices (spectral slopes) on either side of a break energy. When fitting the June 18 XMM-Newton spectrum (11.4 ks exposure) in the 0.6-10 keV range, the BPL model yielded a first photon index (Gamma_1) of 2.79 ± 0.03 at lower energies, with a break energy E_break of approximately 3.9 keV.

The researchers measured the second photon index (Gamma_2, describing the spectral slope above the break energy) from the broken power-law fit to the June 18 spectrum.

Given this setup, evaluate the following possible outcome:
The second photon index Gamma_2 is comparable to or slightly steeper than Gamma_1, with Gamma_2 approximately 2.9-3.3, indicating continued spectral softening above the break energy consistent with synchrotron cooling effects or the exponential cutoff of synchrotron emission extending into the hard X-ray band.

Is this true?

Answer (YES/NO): NO